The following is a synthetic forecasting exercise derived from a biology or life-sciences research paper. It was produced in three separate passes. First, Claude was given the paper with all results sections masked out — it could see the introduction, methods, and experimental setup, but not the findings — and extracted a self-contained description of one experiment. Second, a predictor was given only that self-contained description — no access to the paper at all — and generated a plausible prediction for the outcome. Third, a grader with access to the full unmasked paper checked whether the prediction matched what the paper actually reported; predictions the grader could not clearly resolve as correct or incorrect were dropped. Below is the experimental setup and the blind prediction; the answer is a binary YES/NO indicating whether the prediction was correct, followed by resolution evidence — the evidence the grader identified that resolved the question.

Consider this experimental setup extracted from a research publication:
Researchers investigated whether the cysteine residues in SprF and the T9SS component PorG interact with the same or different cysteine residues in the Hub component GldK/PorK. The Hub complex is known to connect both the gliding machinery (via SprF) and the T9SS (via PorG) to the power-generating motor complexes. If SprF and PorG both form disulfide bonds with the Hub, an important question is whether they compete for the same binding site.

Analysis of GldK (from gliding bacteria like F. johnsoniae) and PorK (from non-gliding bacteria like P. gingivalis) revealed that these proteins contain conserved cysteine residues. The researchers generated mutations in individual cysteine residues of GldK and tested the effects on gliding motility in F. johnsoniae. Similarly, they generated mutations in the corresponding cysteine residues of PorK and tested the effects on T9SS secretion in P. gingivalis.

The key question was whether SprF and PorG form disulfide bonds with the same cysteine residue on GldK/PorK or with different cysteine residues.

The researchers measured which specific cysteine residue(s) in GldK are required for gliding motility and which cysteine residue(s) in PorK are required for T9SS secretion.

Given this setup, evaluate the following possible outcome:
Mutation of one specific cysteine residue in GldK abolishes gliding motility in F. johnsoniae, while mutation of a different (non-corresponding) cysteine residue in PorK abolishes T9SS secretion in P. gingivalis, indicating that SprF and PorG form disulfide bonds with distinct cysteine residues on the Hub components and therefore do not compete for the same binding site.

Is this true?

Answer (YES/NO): NO